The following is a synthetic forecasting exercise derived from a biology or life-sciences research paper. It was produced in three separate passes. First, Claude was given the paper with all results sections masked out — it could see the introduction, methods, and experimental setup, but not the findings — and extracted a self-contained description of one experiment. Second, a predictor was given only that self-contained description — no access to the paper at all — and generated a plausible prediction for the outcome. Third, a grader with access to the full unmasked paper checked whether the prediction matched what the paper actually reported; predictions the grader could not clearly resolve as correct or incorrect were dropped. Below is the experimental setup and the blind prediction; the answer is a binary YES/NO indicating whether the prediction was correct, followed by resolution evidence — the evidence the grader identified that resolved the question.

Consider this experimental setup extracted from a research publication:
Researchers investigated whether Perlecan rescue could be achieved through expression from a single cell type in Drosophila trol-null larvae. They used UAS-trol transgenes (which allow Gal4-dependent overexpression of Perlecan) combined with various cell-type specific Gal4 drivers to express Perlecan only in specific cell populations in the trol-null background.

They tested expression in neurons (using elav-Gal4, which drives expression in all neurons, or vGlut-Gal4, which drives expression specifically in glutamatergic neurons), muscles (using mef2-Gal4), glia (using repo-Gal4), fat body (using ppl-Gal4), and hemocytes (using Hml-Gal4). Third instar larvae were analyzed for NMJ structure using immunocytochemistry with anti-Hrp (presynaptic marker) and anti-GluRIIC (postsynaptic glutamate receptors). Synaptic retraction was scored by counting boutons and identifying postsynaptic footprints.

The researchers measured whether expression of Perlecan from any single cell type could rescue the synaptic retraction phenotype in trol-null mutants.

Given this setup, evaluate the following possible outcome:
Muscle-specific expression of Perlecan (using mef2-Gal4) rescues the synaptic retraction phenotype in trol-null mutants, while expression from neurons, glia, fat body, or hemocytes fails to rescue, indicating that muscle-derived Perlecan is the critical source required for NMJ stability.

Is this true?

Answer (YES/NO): NO